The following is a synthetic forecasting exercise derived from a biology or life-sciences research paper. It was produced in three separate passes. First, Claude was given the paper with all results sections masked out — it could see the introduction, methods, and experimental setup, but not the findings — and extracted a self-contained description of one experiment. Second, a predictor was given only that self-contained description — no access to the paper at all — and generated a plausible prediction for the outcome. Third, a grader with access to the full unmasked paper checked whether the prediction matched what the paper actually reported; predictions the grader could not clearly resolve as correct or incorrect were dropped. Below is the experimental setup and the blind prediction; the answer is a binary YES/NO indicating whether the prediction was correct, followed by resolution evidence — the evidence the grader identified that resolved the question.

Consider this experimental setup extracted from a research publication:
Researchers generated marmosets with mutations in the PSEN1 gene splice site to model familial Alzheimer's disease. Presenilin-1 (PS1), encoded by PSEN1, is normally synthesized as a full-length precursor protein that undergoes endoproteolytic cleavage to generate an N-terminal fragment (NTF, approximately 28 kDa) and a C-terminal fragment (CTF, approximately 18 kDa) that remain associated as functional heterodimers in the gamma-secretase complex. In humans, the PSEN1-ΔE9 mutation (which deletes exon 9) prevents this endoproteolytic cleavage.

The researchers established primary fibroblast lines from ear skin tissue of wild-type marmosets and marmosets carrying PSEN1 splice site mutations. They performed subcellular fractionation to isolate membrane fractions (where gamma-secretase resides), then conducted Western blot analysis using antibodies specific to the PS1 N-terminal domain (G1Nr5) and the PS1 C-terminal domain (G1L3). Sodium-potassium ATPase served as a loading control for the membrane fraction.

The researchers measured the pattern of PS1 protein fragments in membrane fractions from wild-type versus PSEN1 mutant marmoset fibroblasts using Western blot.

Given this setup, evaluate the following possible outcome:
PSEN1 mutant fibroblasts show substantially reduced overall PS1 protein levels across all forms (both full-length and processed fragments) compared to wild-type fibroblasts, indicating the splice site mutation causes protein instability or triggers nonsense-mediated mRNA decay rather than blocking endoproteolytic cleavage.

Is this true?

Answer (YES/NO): NO